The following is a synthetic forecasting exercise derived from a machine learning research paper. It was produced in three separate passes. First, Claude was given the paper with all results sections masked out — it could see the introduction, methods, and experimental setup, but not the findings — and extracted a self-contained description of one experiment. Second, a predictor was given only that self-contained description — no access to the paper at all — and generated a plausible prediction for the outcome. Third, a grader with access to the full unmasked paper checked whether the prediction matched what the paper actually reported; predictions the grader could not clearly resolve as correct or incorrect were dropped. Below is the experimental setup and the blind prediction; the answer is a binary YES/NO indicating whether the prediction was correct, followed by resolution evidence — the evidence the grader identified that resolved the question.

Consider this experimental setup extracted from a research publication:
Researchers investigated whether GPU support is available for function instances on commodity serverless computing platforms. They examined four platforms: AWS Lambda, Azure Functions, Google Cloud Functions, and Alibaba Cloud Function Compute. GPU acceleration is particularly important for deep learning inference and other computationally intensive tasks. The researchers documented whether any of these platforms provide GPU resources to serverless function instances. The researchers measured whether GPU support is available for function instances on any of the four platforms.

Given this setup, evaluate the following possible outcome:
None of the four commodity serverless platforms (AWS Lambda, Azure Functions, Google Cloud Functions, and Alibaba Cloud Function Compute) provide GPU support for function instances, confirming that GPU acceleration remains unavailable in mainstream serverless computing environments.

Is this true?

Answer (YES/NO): YES